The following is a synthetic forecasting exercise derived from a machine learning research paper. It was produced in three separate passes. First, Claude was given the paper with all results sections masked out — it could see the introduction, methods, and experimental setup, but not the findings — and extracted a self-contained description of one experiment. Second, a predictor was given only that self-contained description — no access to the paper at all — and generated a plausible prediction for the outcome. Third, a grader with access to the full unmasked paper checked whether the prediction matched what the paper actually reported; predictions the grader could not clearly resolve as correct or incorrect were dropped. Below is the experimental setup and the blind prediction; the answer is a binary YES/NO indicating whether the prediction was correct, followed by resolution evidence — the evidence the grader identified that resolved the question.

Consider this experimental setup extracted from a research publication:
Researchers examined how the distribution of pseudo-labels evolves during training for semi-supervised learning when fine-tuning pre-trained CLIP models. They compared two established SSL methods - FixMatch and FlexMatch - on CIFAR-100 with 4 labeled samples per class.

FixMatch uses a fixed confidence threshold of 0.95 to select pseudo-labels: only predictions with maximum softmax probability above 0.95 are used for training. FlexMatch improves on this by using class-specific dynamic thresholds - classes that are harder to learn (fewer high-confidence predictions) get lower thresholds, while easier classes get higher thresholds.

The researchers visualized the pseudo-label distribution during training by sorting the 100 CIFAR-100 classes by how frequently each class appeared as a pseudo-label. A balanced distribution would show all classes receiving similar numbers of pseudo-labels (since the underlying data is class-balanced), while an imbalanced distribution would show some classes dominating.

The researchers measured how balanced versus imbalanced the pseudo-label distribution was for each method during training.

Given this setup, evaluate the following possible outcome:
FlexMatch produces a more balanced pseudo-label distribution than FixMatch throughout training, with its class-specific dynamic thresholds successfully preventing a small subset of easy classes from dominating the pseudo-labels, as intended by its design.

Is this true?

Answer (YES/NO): NO